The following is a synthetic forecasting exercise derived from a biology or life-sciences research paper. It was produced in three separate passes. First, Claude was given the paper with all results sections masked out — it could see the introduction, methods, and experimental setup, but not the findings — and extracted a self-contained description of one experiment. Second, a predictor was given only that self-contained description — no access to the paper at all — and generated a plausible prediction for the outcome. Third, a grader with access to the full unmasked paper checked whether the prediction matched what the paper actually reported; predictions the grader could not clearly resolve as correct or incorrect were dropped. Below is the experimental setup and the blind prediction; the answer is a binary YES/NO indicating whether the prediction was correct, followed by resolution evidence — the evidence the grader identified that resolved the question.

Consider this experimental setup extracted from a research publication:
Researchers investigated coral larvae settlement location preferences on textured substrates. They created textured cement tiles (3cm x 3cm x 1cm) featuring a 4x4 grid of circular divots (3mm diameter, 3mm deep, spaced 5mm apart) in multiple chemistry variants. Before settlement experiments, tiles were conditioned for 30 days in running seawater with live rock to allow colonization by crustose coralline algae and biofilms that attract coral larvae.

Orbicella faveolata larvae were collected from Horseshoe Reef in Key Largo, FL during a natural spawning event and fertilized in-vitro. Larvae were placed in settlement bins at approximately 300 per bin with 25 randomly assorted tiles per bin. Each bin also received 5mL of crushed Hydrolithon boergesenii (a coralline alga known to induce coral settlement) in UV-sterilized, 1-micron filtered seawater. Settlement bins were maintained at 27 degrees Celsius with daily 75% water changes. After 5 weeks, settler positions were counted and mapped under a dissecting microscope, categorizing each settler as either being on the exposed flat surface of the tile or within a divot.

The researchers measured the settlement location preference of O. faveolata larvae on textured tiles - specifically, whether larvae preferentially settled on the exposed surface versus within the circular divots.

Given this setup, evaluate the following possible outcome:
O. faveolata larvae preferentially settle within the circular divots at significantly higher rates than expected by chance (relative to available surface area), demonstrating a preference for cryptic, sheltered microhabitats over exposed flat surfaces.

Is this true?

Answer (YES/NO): YES